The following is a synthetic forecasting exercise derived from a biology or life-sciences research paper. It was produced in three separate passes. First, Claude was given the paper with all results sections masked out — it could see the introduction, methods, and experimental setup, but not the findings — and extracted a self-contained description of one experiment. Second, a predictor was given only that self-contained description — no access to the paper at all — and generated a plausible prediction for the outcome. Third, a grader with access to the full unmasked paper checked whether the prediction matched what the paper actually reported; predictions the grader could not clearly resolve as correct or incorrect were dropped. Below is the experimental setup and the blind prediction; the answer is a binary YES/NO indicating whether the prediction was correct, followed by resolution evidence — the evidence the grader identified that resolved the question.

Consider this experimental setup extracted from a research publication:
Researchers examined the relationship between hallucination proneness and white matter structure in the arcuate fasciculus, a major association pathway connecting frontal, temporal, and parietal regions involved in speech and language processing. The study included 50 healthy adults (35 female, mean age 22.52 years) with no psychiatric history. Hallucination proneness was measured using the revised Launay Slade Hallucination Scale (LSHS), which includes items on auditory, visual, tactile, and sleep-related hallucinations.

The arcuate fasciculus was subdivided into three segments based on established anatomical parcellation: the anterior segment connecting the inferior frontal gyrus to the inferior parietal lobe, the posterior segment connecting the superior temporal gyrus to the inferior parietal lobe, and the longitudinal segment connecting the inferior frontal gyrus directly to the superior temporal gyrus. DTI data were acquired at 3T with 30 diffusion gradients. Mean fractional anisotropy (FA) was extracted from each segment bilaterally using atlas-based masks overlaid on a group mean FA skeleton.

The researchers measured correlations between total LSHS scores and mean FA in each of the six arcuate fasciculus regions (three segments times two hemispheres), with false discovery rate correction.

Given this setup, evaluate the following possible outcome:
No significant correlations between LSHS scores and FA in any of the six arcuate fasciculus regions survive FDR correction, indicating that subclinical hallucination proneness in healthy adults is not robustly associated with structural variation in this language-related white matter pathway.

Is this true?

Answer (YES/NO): NO